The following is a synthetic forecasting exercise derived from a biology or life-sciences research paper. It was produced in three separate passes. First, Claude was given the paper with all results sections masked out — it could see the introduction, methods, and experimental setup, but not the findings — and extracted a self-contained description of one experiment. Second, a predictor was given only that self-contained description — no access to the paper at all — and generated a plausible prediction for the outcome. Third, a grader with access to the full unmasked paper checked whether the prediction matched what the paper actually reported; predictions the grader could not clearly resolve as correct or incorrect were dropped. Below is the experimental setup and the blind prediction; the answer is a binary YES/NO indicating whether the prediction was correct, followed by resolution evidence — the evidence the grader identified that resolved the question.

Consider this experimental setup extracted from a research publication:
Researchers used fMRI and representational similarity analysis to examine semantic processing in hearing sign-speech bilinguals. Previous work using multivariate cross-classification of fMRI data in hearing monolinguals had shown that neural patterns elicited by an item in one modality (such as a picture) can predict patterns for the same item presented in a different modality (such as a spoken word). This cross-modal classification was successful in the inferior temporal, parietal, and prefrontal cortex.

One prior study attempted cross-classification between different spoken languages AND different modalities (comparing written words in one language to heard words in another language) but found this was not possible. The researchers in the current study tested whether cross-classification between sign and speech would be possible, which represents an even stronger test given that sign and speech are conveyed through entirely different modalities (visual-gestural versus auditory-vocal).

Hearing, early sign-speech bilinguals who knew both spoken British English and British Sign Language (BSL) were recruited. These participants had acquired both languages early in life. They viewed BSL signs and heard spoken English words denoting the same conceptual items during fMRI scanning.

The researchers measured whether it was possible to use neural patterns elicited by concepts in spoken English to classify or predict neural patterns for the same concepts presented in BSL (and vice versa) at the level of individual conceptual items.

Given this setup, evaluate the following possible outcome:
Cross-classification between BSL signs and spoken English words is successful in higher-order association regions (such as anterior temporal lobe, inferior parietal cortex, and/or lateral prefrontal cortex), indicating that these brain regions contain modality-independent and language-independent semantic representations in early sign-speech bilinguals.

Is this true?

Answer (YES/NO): NO